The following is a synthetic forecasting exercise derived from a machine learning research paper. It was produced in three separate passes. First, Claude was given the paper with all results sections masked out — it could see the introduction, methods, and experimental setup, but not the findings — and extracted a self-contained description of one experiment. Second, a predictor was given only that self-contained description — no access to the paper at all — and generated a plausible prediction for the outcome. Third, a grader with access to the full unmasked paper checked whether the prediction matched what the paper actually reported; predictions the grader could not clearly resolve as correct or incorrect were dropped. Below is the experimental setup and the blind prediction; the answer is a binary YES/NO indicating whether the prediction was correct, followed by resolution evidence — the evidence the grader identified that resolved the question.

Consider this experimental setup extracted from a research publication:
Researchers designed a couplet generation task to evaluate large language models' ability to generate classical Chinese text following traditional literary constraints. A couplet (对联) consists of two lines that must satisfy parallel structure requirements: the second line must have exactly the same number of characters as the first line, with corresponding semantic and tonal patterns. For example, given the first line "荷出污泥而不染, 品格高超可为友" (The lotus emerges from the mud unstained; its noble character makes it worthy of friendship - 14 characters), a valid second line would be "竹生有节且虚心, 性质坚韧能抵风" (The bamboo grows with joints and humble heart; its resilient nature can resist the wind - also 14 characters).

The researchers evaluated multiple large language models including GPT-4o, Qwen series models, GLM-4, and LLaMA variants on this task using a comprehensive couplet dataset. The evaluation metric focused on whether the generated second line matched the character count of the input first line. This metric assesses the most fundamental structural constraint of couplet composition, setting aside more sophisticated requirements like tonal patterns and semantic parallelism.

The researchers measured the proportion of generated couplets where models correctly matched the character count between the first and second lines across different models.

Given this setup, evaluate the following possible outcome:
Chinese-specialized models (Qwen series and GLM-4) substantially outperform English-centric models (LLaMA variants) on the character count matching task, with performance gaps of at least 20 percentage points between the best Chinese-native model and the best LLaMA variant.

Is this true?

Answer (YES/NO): YES